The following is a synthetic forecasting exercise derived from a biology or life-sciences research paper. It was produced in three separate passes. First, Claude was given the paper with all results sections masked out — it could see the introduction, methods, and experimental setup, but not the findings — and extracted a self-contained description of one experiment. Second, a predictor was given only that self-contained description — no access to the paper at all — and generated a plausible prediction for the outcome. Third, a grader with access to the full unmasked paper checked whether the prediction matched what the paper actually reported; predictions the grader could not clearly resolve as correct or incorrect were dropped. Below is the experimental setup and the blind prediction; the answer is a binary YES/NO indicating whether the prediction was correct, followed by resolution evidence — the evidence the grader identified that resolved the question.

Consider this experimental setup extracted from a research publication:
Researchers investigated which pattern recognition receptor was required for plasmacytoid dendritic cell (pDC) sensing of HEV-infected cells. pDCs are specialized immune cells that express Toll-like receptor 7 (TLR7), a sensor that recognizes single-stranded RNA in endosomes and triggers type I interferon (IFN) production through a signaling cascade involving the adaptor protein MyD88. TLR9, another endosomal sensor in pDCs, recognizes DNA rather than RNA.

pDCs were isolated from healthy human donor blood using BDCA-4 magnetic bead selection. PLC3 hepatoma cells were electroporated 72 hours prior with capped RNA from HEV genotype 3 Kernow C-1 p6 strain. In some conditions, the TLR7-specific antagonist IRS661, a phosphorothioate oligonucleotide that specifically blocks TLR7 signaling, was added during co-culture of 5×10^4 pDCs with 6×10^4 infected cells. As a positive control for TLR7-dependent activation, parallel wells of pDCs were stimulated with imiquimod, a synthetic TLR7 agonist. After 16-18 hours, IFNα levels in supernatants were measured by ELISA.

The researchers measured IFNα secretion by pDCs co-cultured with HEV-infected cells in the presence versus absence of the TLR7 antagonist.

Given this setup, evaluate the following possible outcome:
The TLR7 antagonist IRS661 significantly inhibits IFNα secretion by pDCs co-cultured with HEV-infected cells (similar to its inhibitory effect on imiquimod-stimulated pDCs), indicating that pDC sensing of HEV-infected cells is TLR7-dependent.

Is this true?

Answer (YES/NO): YES